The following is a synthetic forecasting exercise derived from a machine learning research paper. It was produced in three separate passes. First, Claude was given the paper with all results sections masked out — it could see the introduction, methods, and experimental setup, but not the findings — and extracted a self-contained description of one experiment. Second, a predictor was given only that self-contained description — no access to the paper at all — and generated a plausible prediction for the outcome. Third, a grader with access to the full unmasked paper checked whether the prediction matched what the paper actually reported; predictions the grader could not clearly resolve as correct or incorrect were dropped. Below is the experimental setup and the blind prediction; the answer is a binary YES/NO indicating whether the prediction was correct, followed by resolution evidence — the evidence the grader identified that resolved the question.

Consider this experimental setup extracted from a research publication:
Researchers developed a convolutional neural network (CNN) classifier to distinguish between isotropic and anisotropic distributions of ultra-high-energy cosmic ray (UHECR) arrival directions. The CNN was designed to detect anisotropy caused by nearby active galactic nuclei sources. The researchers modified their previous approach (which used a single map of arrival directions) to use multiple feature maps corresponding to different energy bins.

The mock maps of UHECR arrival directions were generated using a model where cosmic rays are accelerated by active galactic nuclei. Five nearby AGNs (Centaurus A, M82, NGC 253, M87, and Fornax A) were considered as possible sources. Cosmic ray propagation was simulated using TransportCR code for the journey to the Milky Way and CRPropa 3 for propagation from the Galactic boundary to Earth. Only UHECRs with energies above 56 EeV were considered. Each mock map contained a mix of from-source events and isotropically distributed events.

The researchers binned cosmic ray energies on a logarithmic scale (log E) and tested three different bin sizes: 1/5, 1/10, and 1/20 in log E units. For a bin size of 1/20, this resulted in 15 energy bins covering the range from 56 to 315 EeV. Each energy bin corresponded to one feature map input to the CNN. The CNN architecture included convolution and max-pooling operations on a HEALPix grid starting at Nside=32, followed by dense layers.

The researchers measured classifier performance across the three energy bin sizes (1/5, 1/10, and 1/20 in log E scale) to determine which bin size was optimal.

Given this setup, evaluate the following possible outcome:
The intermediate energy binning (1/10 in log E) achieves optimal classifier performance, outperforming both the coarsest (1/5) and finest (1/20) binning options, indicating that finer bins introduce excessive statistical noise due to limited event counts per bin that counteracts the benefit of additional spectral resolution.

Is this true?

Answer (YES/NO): NO